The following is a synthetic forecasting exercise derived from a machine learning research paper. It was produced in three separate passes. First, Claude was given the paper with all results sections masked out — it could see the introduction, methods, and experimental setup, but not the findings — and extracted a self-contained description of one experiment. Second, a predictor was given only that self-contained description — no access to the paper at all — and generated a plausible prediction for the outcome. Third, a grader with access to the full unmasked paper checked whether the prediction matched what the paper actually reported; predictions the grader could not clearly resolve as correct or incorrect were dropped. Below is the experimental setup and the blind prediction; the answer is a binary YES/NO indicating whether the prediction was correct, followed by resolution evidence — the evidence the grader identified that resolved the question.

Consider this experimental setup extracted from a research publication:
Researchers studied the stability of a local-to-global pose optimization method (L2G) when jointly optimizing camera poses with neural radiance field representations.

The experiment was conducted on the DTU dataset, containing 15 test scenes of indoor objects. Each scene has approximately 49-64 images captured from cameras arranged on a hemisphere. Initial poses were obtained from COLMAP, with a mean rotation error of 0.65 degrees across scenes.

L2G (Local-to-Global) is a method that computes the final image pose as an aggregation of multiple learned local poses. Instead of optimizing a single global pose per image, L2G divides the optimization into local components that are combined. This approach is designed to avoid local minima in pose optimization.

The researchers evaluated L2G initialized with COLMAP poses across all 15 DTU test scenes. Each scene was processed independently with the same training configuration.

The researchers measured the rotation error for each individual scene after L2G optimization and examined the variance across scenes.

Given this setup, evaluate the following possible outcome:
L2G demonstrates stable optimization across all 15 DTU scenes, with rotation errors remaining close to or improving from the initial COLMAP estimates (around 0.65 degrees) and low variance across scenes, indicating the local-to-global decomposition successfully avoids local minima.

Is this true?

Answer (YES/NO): NO